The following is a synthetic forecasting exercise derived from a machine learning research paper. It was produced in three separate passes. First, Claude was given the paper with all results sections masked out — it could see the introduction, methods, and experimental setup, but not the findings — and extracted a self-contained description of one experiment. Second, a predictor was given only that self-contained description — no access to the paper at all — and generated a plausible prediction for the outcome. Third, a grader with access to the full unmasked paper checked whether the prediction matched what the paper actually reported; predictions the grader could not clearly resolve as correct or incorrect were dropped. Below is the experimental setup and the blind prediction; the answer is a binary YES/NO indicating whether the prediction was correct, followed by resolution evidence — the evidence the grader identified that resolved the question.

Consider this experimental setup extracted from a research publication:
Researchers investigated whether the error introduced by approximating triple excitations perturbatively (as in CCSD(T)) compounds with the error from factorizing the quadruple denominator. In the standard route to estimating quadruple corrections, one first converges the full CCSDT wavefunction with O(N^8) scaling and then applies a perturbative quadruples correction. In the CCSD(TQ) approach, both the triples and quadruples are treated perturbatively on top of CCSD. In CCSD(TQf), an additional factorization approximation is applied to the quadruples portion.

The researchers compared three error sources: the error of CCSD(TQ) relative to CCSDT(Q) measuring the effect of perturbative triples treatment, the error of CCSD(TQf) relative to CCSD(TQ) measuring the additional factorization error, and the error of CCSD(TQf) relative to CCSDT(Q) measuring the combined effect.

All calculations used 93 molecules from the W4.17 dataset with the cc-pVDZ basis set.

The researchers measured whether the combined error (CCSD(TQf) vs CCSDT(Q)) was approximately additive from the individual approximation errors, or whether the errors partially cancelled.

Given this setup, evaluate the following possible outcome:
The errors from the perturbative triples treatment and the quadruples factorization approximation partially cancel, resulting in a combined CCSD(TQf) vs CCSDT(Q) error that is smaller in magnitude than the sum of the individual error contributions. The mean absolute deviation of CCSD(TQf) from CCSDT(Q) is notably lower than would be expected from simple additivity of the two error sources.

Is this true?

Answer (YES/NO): NO